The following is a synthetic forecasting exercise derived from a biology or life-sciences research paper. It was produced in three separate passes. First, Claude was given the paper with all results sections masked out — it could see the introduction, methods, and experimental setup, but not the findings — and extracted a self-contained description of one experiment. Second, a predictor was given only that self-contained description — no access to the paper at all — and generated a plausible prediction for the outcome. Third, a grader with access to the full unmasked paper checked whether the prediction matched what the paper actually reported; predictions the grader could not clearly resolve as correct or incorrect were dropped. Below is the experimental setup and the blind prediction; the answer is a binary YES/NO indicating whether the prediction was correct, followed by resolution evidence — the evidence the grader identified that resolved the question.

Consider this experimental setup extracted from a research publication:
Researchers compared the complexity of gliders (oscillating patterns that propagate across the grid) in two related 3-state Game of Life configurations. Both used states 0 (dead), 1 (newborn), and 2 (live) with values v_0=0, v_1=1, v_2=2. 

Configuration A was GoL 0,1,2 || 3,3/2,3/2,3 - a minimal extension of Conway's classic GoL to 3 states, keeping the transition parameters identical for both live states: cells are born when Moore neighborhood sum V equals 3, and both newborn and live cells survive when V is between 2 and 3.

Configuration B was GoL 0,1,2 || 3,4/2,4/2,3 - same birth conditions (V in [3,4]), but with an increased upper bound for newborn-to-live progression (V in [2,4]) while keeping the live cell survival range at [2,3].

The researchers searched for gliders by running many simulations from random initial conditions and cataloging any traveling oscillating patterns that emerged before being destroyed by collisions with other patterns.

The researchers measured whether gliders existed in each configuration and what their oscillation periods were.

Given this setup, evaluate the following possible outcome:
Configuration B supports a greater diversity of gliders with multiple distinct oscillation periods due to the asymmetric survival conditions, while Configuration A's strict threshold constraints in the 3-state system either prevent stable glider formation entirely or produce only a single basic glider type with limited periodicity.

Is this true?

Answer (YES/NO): NO